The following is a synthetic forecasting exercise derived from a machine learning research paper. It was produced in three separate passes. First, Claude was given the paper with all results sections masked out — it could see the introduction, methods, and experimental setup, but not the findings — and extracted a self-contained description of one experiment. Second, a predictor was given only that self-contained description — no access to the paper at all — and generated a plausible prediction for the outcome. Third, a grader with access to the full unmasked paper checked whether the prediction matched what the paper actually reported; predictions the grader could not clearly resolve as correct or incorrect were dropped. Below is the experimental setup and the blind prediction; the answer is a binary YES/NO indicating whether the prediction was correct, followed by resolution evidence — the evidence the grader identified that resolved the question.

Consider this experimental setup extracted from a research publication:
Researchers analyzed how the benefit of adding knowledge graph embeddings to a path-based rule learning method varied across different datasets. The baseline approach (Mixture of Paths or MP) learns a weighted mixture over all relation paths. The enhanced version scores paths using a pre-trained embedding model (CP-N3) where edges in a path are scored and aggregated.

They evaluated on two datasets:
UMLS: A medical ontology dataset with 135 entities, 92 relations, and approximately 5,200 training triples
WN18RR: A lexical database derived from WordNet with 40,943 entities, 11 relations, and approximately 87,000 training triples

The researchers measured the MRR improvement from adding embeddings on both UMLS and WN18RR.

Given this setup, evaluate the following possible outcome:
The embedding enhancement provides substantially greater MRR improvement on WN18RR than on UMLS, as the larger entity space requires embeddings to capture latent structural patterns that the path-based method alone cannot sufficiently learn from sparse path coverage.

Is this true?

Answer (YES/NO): NO